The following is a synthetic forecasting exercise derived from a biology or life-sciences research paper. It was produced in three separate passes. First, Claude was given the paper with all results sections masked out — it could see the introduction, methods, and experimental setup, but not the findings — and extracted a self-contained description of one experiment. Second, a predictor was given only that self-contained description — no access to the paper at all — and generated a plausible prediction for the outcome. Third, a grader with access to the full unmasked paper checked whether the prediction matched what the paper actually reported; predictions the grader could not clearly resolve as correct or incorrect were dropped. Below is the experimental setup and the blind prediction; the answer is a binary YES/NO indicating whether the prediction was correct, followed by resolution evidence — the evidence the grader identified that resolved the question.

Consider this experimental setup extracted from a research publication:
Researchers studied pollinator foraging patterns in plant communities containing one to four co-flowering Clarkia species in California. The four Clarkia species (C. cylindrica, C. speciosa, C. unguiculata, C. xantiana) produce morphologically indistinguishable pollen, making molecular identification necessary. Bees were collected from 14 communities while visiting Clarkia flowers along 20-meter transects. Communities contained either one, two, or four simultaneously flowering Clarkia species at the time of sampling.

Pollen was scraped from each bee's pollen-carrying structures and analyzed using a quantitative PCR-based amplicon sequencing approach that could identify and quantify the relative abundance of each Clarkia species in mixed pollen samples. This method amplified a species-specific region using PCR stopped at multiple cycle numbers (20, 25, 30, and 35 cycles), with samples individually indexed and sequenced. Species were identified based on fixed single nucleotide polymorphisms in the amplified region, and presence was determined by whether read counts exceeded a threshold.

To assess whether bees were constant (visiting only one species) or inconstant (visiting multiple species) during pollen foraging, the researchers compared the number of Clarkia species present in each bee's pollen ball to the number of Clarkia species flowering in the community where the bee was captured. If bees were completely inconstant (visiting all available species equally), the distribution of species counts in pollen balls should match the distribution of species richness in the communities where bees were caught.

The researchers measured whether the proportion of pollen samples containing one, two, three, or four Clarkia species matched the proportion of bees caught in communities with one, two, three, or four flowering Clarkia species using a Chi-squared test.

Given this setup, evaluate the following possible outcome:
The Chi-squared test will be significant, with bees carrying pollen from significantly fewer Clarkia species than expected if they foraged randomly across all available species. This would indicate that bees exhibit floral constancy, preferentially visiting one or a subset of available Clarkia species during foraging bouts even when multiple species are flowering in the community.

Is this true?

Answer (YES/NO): YES